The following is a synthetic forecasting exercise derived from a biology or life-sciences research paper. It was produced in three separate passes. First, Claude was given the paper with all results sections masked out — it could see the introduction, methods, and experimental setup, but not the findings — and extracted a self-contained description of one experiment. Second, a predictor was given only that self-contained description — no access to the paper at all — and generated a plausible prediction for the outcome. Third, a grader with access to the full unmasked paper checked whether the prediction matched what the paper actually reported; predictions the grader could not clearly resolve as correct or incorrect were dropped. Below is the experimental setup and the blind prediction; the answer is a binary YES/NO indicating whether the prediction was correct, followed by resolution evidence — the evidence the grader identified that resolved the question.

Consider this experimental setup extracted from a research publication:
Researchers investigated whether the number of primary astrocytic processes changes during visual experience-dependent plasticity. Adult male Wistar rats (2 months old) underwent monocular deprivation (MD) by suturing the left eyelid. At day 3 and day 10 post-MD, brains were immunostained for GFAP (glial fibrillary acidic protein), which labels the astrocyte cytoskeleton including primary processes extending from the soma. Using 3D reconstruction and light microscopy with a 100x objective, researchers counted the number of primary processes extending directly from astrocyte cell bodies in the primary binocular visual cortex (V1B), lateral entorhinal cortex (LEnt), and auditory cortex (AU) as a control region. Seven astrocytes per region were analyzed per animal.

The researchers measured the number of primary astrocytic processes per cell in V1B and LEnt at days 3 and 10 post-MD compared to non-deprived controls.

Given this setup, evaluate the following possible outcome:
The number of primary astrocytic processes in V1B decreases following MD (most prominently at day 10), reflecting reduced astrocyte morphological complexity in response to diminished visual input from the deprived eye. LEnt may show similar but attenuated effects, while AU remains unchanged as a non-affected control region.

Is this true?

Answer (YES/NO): NO